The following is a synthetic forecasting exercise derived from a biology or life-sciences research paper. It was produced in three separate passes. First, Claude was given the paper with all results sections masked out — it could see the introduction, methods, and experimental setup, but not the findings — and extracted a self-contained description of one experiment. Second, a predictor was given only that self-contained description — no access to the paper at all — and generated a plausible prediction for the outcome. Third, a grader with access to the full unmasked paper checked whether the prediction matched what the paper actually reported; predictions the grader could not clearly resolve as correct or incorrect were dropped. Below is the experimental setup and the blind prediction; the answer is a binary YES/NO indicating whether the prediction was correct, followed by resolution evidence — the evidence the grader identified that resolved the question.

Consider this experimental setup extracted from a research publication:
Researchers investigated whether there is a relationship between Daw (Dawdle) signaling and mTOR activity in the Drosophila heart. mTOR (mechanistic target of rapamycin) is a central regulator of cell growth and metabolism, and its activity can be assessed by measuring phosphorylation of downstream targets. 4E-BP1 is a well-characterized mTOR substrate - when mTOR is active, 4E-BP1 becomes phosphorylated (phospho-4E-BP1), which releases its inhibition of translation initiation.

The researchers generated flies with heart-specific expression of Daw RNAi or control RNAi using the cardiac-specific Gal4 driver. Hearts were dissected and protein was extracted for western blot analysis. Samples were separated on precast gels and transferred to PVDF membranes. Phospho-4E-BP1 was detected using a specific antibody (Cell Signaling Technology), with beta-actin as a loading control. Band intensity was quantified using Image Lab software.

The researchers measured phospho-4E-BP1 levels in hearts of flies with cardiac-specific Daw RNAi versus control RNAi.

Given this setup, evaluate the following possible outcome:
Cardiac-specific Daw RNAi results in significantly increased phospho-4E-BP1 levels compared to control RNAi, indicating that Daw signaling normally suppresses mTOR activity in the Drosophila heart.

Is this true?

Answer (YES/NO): NO